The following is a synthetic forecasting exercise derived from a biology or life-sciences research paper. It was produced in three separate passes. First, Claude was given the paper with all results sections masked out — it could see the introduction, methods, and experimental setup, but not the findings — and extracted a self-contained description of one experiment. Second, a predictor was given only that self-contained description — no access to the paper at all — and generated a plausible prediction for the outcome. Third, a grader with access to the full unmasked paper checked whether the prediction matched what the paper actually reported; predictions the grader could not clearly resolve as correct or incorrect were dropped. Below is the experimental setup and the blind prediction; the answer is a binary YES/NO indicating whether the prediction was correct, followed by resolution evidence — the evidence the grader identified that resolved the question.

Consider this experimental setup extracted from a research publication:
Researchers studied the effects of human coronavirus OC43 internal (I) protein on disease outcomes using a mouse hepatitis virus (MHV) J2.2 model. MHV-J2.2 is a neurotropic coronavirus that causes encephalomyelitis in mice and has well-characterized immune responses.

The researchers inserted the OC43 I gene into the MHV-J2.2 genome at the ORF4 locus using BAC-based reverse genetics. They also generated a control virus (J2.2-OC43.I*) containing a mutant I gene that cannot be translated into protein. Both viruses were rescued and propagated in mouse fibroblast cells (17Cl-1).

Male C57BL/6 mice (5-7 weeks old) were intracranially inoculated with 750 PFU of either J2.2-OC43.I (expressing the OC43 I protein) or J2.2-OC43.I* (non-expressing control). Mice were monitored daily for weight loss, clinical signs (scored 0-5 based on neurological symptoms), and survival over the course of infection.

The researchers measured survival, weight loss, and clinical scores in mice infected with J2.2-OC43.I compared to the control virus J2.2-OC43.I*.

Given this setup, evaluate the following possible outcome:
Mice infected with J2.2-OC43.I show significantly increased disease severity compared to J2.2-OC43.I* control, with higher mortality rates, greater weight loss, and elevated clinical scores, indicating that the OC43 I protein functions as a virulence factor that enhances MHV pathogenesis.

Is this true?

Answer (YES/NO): NO